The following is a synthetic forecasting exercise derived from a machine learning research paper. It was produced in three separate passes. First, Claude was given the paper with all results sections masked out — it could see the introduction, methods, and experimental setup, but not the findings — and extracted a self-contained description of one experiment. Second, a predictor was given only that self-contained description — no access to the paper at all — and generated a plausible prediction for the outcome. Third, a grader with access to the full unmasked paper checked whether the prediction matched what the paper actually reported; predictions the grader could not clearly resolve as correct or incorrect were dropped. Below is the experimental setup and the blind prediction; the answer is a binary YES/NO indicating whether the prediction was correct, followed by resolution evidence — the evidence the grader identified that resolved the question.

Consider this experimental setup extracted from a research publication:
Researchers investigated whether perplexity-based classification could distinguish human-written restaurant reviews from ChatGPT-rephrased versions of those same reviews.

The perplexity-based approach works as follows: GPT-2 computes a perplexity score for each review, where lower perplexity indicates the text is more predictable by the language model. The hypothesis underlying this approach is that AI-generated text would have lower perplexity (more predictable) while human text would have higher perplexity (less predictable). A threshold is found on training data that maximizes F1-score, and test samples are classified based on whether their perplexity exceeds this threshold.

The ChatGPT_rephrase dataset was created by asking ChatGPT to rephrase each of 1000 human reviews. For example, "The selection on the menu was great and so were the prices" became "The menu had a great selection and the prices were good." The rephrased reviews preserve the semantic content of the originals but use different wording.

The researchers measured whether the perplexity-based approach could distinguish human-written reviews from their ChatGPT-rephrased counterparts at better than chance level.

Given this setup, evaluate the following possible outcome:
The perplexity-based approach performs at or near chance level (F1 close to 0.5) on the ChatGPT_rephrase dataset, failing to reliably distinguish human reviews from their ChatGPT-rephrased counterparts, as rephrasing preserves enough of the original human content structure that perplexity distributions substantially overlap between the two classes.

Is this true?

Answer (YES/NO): NO